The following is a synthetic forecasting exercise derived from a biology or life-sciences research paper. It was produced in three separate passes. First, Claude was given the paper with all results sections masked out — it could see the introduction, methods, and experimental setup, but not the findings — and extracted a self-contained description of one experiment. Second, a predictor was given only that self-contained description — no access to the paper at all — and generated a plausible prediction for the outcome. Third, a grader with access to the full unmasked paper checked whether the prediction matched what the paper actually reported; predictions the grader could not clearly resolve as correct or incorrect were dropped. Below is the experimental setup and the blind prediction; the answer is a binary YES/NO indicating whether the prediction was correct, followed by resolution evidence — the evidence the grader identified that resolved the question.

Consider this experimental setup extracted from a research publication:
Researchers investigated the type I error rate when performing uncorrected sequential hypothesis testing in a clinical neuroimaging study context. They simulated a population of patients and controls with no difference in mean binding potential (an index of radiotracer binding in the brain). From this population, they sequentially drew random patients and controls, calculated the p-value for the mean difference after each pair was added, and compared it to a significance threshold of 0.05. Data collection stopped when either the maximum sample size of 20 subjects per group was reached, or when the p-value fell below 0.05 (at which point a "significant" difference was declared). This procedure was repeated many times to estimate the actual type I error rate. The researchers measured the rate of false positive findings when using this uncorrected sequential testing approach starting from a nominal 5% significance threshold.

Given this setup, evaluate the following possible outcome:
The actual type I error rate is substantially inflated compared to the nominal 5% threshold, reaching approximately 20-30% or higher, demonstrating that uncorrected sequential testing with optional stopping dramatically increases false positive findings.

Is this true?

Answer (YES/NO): YES